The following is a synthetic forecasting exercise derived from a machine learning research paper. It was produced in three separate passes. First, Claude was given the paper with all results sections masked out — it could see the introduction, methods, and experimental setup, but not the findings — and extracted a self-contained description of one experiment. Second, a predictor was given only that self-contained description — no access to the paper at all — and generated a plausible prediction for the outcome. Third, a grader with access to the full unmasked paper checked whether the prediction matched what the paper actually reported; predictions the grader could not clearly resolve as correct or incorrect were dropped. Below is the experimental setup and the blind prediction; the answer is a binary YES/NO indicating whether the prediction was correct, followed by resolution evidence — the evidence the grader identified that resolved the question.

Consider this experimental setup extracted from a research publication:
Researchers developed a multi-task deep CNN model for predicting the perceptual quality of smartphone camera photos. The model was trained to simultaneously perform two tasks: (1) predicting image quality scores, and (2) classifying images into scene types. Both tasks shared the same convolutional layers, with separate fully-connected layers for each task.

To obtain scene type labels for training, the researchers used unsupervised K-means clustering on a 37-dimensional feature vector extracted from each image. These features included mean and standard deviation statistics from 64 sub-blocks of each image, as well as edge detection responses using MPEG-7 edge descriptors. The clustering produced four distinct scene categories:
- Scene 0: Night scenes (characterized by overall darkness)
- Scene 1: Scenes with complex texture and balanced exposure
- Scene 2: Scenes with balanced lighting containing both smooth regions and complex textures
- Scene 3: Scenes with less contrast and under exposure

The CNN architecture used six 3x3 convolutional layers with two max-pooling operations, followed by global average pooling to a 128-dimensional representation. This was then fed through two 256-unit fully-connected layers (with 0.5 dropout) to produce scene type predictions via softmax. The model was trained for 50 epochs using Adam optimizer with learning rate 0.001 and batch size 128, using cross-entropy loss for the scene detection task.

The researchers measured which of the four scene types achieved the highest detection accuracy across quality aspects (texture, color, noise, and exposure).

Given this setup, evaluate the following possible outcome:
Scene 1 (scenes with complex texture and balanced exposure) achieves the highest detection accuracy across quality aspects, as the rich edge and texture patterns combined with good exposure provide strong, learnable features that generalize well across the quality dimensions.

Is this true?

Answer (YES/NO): NO